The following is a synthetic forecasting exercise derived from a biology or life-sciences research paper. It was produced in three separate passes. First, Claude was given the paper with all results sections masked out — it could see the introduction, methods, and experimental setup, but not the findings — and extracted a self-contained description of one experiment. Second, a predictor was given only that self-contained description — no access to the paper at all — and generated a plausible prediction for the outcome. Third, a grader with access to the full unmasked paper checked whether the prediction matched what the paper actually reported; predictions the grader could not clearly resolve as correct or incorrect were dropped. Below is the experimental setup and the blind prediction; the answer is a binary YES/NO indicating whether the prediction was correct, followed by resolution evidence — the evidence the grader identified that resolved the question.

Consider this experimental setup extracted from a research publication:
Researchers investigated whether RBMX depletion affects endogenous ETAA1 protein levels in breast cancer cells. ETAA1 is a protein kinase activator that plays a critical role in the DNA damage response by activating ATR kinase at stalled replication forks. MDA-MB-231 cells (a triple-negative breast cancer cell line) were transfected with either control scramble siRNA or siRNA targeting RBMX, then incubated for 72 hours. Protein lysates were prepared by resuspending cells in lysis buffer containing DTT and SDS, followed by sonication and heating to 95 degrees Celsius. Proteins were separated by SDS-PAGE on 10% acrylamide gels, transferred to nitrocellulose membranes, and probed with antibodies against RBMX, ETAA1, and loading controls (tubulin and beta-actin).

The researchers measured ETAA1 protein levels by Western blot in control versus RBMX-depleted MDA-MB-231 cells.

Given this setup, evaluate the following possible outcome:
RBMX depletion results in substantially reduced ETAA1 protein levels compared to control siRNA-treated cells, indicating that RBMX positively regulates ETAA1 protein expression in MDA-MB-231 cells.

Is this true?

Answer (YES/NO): YES